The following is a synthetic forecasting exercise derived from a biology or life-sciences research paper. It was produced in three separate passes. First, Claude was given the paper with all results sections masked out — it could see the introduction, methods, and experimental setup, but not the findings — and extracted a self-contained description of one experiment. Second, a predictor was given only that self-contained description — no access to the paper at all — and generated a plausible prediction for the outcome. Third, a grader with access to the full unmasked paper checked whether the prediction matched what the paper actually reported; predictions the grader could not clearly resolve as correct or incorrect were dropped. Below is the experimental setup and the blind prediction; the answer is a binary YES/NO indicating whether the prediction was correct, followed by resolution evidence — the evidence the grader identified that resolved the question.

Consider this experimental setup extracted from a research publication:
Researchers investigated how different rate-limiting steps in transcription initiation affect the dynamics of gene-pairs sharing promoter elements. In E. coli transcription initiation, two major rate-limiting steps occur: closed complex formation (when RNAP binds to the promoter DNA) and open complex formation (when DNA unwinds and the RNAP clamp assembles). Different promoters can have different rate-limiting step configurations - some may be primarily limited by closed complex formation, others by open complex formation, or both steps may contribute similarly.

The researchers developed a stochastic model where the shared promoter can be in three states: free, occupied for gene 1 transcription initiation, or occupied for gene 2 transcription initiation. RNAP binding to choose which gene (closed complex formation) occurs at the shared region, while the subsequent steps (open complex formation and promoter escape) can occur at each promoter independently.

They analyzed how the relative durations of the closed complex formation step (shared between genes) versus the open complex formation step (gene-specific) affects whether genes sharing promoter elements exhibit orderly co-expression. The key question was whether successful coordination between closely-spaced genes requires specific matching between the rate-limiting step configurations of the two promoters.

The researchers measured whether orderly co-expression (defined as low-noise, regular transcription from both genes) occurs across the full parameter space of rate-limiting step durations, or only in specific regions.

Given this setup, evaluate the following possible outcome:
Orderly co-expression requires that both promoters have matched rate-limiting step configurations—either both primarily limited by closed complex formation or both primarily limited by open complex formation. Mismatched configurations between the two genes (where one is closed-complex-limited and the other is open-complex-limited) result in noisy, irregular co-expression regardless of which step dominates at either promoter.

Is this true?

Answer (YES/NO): NO